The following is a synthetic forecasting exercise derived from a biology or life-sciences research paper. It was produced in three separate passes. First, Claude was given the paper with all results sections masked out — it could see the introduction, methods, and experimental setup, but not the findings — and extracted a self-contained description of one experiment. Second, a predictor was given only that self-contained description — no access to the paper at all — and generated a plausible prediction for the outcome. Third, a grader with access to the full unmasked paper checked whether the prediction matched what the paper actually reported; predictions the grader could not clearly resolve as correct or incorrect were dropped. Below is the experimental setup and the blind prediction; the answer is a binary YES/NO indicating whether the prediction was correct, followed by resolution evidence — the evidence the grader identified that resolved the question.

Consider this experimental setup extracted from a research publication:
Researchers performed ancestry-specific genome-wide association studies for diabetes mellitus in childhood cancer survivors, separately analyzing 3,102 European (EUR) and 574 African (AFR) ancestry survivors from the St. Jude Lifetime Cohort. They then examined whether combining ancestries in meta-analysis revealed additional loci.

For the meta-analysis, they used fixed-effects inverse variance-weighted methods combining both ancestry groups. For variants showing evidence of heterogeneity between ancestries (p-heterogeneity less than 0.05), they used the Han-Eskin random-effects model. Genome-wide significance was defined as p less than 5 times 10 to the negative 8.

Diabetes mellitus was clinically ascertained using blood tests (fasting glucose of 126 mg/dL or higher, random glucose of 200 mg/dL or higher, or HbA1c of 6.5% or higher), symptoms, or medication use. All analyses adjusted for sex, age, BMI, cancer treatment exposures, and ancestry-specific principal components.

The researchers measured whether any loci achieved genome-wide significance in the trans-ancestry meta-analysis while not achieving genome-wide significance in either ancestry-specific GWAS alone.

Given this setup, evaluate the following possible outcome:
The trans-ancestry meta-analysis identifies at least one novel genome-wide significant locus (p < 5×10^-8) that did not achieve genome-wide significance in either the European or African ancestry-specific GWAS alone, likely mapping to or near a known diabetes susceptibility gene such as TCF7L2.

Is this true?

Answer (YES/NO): NO